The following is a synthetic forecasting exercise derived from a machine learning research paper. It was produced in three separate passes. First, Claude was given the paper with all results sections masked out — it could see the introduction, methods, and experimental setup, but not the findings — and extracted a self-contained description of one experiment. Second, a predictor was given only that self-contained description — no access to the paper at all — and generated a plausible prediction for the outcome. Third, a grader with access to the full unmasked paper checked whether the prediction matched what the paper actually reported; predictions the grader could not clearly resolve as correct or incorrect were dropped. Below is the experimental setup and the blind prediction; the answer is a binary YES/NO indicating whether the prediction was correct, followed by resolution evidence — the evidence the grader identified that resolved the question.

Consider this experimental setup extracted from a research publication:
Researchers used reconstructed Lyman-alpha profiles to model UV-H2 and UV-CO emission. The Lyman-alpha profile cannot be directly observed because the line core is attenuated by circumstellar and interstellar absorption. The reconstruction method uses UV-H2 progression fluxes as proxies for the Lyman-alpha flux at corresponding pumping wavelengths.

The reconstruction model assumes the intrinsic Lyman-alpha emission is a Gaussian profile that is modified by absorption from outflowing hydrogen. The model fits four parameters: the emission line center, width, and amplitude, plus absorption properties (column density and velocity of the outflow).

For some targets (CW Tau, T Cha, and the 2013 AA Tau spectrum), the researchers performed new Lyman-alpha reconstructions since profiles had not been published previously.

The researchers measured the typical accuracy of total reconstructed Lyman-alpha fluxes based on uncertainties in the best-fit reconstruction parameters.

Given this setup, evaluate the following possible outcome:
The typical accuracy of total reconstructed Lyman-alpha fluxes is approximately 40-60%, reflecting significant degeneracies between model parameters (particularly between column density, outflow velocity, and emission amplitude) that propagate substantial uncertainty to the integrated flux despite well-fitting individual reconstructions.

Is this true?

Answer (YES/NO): NO